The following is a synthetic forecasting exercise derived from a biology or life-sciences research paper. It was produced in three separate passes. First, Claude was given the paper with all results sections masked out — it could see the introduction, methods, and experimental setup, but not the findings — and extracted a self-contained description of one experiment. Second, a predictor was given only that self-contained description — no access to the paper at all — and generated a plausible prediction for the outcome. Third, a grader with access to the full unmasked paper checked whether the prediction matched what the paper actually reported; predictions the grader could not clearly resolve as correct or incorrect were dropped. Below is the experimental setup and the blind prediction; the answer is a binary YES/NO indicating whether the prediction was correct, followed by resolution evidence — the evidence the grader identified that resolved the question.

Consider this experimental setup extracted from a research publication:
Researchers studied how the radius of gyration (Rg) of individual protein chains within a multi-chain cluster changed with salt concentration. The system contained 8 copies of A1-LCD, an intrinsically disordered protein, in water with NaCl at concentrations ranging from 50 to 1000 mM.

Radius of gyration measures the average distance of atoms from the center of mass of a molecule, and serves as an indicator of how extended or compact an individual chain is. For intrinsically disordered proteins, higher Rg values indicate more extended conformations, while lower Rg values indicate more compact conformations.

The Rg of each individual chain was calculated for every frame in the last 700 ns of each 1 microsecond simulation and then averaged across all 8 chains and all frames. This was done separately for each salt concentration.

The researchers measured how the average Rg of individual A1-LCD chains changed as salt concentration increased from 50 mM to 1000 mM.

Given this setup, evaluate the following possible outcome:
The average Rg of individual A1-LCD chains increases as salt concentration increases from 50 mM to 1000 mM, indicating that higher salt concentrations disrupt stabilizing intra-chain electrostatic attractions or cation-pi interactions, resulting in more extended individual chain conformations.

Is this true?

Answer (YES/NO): NO